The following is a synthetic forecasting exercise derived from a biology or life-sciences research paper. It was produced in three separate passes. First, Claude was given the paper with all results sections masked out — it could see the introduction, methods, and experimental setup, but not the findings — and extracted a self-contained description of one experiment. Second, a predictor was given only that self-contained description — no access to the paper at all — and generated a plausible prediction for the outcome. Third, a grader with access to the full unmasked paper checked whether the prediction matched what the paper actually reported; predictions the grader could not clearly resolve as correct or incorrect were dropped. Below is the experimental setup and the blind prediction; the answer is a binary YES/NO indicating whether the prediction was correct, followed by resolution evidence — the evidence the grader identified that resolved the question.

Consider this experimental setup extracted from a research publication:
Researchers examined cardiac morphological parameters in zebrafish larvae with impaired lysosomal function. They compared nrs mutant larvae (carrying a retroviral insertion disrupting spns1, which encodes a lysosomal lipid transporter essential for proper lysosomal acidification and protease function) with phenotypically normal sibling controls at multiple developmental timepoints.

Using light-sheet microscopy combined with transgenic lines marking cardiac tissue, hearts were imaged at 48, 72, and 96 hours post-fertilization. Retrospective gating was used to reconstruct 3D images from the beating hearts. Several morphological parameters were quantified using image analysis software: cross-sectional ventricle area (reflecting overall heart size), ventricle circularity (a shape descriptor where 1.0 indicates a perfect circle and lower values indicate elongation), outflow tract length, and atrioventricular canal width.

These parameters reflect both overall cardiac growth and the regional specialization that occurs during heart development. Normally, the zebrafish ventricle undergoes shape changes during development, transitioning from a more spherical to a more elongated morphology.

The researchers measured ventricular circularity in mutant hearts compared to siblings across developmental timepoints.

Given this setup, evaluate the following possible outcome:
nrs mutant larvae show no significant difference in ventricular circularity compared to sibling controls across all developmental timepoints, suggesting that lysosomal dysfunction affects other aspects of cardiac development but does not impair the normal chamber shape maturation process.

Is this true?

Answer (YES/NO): NO